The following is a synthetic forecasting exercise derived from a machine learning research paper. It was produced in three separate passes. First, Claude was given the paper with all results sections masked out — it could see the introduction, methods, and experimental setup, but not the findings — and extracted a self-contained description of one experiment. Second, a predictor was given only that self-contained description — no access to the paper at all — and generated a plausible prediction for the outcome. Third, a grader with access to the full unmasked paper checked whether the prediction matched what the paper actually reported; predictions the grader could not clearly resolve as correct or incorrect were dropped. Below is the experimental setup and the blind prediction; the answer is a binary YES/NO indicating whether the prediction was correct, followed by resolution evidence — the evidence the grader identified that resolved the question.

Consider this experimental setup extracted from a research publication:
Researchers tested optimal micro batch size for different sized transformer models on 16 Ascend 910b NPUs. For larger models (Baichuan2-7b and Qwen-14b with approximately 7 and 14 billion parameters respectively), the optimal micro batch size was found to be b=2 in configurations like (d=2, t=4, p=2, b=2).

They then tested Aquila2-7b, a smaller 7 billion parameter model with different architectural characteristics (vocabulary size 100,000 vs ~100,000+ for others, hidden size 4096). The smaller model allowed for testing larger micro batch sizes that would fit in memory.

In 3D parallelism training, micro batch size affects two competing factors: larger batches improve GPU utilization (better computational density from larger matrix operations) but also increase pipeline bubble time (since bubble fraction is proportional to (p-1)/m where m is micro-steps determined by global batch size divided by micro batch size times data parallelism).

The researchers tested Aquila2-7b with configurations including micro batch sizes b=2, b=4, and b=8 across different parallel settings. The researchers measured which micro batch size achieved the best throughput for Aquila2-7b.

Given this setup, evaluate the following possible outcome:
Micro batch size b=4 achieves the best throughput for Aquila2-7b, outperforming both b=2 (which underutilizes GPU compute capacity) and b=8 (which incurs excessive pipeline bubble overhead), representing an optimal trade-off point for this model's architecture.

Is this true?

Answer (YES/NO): NO